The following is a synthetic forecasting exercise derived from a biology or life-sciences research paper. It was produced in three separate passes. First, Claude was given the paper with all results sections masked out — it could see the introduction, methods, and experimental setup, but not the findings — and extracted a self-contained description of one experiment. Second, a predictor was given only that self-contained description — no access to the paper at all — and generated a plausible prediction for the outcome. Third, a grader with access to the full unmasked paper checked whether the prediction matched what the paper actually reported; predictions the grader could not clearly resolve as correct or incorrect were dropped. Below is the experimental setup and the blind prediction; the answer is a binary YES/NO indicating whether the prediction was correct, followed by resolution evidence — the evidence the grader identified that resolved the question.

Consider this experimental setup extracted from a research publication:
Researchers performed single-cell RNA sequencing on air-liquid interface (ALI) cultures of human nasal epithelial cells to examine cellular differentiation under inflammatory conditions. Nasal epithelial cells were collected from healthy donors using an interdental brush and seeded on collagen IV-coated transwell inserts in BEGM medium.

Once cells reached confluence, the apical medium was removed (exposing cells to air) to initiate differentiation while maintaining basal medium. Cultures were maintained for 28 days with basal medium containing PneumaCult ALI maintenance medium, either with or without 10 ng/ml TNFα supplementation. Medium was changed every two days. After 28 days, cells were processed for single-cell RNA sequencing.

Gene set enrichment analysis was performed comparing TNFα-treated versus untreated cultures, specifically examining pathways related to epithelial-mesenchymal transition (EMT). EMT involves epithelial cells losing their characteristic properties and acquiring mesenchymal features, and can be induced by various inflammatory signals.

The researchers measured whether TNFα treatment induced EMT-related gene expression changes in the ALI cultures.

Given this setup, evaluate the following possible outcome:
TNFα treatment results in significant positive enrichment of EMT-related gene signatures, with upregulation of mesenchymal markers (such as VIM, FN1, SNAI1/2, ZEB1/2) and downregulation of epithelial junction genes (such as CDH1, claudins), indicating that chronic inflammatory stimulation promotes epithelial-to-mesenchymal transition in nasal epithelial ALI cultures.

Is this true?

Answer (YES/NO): NO